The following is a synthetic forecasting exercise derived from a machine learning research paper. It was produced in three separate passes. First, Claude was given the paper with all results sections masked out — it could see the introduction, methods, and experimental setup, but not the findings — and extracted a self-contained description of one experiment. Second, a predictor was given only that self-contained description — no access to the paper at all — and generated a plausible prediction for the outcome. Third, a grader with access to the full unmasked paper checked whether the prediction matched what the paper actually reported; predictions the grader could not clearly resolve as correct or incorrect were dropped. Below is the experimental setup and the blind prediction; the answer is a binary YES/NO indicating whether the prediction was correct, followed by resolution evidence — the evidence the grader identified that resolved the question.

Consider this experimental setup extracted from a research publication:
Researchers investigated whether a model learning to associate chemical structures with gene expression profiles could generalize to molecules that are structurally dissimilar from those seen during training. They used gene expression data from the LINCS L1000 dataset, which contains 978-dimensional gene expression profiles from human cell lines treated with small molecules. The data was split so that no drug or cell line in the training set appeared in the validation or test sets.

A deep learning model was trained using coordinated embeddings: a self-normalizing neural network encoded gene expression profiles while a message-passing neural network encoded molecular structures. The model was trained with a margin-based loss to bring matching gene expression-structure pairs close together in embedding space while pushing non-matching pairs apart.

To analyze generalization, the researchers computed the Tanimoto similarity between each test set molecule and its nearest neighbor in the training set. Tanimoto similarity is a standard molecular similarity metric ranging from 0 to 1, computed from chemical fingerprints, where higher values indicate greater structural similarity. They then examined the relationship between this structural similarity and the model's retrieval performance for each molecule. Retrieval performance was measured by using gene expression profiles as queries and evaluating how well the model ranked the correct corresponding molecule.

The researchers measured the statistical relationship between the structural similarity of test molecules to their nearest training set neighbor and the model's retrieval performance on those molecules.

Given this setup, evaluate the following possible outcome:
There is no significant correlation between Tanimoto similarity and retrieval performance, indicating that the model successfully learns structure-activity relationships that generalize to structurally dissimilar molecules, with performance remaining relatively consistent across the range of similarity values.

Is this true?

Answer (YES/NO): NO